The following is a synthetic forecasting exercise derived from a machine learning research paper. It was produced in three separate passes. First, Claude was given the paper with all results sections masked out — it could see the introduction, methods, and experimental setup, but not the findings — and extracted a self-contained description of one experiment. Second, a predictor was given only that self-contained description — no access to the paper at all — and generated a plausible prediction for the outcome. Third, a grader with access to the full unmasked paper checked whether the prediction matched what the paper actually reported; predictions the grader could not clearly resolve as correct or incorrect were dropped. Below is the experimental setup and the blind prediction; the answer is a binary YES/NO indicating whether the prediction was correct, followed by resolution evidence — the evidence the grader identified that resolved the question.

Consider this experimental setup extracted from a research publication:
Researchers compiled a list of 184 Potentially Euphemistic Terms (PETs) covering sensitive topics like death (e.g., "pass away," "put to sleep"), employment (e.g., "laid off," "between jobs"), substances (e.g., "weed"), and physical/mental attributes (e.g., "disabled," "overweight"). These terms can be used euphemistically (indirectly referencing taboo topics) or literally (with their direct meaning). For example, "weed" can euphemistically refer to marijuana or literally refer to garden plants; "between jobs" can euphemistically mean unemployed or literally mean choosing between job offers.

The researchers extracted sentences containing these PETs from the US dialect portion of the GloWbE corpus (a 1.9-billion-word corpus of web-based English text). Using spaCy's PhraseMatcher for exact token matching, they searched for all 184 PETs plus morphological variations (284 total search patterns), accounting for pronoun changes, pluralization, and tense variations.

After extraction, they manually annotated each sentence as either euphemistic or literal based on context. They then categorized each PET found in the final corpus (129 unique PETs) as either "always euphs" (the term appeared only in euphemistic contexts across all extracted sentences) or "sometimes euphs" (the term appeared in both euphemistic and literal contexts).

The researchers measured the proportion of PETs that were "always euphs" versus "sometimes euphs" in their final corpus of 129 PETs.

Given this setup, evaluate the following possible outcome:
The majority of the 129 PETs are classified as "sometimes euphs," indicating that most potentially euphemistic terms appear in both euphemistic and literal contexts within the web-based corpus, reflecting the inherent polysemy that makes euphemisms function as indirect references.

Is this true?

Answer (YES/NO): NO